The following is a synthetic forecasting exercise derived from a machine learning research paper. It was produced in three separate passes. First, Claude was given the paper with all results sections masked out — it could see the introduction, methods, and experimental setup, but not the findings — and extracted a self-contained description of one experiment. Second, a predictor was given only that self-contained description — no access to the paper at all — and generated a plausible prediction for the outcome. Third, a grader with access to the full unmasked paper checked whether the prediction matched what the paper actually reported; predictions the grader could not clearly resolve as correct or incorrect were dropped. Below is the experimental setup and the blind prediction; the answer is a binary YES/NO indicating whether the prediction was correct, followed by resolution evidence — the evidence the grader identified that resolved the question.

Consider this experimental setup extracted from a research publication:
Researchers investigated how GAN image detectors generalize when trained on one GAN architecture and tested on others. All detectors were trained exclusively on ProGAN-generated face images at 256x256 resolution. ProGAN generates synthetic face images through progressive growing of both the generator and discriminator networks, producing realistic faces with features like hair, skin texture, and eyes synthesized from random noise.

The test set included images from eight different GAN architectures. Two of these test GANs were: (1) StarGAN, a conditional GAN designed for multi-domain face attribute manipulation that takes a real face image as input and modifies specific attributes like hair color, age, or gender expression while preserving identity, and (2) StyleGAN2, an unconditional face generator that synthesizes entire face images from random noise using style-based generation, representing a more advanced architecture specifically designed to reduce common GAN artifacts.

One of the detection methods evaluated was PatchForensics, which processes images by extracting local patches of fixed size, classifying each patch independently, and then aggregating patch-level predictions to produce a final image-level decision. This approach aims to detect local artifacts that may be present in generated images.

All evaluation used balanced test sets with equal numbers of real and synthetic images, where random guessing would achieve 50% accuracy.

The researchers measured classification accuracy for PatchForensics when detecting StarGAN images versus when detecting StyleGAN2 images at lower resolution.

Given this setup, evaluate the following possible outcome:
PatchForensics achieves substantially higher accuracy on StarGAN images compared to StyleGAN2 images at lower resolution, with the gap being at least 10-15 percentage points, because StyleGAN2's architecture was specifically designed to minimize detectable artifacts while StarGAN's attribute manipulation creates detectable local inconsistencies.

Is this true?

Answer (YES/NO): YES